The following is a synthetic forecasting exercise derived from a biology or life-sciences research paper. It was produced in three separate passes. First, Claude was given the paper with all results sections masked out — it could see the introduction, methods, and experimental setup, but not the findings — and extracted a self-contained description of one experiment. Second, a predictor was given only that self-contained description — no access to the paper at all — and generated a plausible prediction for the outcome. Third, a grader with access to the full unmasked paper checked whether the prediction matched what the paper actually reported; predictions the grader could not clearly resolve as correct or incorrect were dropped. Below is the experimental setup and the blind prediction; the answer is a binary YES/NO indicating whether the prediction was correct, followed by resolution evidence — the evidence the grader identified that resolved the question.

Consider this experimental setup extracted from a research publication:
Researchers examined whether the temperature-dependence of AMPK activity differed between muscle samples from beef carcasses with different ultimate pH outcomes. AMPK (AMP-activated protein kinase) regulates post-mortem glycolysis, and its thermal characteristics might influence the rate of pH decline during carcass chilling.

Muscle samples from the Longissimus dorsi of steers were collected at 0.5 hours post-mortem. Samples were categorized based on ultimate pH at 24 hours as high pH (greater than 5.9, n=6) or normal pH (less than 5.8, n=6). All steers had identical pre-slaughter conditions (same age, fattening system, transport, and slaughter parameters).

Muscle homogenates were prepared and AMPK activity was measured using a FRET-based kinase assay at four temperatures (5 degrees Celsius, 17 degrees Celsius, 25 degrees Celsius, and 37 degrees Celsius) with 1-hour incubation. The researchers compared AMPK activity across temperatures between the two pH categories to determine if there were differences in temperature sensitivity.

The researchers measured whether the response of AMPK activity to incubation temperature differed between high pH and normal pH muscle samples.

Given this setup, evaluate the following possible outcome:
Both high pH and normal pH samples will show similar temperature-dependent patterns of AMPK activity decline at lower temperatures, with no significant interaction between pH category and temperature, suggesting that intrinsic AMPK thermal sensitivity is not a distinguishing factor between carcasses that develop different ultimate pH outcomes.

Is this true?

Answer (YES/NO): NO